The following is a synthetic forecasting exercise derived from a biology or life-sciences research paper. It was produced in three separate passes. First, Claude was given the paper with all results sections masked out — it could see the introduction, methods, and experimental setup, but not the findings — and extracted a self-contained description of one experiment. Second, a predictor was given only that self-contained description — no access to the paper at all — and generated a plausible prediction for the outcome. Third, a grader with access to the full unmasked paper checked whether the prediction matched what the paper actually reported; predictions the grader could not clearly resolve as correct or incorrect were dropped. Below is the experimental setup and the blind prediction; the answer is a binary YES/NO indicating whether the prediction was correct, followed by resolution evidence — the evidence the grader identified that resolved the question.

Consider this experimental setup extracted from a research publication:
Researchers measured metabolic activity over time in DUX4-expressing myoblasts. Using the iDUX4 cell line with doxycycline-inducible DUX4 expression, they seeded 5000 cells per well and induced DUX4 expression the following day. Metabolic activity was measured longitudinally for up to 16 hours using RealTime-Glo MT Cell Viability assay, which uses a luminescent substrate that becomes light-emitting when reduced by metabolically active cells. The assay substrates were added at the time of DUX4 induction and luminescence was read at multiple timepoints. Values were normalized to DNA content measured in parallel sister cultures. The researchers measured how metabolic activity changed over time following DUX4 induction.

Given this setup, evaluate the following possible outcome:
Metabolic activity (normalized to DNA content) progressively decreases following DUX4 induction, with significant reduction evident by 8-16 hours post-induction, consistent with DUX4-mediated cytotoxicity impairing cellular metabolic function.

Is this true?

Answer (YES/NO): YES